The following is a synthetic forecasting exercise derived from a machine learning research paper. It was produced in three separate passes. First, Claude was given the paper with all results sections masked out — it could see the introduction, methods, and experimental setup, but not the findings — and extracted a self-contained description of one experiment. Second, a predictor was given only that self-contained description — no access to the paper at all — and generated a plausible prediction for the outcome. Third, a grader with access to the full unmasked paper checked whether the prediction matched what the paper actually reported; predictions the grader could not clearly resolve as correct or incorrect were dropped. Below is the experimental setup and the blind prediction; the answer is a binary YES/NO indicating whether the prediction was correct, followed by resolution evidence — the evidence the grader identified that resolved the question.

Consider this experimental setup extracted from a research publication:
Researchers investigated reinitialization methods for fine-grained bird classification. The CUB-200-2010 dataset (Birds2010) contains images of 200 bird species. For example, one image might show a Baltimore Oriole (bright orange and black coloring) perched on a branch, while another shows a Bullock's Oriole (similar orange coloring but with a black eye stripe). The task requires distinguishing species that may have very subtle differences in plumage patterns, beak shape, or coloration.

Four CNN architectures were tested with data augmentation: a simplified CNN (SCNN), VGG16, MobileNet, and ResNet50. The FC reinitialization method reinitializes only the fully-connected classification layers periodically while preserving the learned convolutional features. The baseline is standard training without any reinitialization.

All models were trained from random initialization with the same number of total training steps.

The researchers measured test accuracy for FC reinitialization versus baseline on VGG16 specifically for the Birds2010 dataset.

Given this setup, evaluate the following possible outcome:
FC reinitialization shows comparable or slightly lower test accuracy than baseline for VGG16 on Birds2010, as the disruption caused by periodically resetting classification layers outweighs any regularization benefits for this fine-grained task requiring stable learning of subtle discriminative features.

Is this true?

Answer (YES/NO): NO